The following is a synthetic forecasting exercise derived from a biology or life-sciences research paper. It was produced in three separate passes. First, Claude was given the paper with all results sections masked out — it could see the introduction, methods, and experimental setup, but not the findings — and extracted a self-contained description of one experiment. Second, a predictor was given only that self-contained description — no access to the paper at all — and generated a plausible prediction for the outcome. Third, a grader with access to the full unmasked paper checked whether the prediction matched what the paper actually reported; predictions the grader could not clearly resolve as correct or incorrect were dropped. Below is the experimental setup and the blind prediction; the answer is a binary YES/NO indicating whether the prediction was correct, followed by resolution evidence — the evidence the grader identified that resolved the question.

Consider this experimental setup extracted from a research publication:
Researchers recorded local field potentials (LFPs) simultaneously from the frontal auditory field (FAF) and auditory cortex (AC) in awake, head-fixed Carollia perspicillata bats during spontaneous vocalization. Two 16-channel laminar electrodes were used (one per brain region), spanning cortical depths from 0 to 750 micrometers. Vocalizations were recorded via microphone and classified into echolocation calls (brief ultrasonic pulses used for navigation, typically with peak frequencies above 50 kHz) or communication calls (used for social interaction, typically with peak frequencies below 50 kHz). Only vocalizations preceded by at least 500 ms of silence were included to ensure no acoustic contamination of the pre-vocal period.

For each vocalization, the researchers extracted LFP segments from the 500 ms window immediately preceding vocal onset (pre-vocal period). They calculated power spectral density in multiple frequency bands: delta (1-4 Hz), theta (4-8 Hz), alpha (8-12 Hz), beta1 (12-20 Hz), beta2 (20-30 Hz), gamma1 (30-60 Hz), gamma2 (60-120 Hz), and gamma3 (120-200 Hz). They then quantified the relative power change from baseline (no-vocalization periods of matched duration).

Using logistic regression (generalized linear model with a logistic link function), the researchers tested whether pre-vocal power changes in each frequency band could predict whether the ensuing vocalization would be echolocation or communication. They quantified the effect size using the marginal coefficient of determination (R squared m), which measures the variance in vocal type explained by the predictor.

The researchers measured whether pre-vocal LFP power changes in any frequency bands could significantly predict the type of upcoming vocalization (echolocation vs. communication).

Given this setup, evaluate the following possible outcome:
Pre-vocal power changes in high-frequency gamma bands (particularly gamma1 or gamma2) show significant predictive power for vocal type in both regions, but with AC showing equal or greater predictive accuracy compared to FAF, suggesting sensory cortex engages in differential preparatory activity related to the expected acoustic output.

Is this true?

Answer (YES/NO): NO